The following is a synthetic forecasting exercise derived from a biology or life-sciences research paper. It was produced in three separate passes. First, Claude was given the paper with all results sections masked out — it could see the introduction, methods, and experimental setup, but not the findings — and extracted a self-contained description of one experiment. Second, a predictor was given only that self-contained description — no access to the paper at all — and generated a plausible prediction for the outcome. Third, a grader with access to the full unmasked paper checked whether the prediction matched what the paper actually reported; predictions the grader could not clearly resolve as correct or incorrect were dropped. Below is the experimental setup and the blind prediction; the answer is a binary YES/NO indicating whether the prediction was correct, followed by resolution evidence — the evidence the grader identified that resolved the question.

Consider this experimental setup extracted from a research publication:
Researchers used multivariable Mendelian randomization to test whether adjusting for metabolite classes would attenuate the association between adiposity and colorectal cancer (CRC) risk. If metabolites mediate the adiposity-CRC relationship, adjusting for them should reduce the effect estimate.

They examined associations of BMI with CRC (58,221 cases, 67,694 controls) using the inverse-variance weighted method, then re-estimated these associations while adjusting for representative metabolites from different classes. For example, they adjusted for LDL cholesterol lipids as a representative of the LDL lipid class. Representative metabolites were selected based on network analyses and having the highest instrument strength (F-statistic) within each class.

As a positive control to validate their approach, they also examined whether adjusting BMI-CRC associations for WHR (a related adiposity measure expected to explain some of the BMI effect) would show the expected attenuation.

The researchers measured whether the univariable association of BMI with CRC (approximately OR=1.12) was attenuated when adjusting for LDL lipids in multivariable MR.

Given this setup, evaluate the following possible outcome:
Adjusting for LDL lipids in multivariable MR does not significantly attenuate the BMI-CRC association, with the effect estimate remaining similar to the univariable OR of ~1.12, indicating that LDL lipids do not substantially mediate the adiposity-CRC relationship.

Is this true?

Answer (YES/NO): YES